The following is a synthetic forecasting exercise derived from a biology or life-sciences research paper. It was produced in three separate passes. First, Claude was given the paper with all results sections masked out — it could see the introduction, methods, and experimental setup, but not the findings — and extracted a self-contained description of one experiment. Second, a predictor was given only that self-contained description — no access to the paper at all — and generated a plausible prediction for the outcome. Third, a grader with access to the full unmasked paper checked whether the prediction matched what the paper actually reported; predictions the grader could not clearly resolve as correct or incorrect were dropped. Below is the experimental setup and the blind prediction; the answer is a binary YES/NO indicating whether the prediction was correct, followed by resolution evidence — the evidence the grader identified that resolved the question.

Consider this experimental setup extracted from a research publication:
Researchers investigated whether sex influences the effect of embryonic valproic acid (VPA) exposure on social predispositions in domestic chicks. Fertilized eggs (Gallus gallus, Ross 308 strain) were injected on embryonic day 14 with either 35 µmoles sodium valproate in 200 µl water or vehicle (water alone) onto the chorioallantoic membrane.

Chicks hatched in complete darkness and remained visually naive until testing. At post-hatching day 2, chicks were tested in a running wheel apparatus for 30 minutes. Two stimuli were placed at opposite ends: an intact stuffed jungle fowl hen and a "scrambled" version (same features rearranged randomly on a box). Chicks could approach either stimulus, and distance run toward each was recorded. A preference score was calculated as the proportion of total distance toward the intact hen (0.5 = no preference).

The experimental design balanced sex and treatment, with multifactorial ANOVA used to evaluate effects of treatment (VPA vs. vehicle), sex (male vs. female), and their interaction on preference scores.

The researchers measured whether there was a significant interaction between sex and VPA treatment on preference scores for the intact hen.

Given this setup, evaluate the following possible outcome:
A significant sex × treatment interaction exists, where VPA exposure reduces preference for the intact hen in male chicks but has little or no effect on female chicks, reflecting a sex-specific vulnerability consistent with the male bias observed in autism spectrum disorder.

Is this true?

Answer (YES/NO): NO